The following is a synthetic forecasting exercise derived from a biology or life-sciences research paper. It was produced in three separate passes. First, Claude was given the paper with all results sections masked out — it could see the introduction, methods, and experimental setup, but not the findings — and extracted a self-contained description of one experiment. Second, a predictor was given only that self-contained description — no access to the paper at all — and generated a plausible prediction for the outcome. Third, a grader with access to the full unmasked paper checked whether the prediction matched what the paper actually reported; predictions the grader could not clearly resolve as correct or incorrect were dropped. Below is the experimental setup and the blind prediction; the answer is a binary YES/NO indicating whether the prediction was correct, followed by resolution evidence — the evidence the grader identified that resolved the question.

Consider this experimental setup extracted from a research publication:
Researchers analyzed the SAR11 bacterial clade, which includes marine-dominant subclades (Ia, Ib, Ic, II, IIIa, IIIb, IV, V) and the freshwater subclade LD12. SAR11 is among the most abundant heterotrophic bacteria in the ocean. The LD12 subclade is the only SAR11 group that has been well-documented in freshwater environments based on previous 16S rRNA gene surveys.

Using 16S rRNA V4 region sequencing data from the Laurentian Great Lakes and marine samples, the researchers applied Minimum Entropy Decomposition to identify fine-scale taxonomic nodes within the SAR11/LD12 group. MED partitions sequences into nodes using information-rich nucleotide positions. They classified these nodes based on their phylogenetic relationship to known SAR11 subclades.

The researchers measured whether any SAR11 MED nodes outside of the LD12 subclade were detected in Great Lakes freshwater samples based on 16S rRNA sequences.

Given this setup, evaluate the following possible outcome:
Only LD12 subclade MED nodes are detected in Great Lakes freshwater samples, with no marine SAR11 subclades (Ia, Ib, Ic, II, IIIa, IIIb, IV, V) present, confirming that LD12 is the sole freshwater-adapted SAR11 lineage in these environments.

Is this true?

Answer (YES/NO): NO